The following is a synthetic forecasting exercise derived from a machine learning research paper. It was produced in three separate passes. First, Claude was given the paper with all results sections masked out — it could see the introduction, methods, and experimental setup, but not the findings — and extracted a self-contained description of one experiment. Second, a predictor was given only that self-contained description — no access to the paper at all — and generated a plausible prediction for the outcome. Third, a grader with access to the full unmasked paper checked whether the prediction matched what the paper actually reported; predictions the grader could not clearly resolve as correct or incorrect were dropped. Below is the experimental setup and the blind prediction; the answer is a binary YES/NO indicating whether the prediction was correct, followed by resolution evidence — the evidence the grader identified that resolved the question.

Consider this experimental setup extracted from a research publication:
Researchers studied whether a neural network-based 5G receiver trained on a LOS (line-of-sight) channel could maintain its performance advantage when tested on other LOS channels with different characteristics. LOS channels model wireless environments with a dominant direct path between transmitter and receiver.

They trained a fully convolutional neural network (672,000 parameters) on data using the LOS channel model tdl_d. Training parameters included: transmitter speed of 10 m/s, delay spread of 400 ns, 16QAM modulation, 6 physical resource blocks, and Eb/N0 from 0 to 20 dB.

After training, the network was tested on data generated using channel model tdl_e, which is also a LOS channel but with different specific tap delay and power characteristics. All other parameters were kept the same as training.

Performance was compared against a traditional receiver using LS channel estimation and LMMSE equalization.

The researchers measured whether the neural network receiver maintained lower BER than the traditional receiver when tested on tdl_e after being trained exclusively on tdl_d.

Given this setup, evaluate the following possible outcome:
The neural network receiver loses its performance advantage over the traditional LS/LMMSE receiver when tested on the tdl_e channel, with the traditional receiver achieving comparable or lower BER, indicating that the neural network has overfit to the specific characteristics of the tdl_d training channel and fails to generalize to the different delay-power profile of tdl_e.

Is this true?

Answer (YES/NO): NO